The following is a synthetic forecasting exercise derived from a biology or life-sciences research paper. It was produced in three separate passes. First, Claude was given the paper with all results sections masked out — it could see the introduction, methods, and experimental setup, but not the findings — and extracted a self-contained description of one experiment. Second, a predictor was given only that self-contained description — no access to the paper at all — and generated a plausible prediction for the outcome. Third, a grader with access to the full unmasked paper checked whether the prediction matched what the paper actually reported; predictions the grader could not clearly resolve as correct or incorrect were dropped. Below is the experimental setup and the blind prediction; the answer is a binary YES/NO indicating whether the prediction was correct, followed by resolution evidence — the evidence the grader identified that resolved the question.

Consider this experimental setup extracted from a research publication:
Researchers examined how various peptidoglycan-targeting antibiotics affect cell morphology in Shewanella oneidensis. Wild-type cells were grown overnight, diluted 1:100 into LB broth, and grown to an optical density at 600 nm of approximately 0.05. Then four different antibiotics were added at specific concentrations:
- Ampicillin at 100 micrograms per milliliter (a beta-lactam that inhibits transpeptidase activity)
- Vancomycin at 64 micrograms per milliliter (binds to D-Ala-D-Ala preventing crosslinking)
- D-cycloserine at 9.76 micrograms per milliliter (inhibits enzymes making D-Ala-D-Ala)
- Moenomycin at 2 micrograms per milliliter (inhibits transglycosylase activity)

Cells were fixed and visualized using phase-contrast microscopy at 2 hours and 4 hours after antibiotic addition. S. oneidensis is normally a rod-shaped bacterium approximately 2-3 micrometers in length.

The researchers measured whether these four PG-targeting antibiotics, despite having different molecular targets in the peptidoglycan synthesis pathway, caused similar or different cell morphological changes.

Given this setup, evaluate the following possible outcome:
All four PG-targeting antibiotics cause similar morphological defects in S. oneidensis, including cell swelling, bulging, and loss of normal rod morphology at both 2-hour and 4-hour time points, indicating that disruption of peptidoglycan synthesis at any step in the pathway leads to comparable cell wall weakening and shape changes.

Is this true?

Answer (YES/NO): NO